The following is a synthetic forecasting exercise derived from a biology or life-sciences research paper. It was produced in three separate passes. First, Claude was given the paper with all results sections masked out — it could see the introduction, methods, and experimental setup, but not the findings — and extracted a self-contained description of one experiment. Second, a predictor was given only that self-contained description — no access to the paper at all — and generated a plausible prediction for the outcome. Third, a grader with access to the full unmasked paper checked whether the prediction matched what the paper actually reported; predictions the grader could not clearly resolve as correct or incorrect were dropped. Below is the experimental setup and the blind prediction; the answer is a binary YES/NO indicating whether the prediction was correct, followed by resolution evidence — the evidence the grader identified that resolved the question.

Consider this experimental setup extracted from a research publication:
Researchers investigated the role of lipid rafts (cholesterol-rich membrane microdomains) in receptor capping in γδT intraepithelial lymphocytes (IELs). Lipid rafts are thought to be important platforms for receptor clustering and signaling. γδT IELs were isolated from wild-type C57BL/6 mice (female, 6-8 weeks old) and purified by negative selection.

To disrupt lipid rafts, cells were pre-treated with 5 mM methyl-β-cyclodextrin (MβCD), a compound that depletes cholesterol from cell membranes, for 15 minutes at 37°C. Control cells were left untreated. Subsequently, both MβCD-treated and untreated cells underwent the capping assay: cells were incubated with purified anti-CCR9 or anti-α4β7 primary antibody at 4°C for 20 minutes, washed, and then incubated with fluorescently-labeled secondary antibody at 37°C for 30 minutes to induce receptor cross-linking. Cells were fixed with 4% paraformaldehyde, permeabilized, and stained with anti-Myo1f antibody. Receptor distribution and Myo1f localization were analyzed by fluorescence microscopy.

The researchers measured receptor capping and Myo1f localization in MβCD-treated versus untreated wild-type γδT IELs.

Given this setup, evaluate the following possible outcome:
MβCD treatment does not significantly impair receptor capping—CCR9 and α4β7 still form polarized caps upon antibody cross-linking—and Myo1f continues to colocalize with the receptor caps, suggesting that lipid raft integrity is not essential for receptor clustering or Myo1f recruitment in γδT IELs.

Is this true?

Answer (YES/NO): NO